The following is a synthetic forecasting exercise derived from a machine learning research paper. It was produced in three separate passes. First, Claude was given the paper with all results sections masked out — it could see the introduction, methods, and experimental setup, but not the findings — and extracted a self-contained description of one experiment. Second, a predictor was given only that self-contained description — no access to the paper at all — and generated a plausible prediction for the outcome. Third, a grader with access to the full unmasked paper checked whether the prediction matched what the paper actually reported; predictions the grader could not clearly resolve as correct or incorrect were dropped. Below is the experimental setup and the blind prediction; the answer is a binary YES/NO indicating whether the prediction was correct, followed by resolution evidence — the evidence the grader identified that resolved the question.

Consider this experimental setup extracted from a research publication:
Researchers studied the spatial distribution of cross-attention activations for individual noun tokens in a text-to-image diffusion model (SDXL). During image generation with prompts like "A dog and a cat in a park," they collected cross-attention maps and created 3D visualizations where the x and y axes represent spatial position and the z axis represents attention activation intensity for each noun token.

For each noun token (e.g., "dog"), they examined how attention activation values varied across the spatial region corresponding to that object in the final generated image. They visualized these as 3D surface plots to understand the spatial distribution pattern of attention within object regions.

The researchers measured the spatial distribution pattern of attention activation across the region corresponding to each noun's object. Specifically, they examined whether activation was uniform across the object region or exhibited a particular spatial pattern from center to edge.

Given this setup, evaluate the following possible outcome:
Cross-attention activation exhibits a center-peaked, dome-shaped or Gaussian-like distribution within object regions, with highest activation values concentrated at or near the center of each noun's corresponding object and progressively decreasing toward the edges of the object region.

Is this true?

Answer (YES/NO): YES